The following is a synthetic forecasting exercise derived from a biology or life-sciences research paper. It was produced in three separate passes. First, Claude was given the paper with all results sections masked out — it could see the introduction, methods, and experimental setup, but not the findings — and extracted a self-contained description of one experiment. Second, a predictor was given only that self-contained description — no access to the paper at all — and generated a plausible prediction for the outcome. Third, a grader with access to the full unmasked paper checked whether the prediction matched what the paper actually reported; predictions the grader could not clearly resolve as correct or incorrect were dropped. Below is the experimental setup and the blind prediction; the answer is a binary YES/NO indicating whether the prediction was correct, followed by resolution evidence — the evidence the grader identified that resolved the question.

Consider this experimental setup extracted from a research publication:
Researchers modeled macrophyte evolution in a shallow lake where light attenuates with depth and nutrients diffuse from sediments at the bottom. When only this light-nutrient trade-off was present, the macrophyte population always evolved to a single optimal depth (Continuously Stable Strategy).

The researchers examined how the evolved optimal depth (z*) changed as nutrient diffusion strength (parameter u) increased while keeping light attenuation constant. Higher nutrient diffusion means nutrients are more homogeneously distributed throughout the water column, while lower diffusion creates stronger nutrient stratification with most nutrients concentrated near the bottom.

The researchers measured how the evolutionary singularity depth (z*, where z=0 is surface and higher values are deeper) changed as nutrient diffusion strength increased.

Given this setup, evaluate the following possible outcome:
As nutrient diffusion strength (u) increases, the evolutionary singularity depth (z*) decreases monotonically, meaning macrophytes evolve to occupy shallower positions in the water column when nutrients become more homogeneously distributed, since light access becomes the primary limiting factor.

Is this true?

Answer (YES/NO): YES